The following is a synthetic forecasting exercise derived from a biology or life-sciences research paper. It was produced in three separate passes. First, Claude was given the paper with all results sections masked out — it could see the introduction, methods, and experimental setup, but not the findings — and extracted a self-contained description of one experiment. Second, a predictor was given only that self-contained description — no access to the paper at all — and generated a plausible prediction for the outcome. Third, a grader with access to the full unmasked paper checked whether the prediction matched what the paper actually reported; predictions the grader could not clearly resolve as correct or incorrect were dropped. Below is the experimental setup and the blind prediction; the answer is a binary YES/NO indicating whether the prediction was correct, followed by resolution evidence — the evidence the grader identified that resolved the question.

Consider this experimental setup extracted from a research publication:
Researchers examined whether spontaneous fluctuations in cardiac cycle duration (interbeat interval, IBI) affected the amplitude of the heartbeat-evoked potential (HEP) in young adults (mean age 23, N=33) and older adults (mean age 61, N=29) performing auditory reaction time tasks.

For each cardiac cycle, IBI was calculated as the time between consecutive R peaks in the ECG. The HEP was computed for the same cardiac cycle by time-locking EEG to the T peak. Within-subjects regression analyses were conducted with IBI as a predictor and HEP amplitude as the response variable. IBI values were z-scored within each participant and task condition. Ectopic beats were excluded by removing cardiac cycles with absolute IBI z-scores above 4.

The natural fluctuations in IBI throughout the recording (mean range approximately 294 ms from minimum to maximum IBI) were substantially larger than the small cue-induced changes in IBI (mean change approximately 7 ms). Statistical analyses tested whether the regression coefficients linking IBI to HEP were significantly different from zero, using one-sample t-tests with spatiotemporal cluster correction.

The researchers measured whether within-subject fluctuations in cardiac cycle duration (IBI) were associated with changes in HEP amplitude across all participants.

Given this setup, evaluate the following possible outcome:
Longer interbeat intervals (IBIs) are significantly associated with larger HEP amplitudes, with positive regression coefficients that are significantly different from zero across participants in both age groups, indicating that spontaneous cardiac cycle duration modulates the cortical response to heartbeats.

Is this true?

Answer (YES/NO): NO